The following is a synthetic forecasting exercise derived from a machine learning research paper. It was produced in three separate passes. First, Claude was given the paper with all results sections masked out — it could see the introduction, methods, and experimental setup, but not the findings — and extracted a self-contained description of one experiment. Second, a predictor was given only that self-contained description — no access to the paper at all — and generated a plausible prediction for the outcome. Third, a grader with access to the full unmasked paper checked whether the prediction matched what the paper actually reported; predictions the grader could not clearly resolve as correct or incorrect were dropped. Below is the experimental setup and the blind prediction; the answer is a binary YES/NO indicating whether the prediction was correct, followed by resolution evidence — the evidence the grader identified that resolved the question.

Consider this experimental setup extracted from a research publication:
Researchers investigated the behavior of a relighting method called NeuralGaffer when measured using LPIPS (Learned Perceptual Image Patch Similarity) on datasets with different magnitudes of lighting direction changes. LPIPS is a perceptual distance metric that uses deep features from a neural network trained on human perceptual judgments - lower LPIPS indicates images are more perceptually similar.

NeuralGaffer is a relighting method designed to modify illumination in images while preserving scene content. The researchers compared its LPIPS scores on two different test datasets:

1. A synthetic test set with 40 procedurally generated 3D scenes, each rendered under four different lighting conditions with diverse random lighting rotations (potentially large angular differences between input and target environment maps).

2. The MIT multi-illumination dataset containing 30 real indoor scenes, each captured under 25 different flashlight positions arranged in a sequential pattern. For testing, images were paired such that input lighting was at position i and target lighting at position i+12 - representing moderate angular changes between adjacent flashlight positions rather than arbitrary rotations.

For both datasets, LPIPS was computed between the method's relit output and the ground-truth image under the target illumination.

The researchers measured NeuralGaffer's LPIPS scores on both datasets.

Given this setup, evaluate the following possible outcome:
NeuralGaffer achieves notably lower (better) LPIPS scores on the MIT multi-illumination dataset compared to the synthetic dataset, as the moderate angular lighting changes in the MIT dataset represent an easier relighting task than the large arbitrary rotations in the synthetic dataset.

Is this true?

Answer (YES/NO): NO